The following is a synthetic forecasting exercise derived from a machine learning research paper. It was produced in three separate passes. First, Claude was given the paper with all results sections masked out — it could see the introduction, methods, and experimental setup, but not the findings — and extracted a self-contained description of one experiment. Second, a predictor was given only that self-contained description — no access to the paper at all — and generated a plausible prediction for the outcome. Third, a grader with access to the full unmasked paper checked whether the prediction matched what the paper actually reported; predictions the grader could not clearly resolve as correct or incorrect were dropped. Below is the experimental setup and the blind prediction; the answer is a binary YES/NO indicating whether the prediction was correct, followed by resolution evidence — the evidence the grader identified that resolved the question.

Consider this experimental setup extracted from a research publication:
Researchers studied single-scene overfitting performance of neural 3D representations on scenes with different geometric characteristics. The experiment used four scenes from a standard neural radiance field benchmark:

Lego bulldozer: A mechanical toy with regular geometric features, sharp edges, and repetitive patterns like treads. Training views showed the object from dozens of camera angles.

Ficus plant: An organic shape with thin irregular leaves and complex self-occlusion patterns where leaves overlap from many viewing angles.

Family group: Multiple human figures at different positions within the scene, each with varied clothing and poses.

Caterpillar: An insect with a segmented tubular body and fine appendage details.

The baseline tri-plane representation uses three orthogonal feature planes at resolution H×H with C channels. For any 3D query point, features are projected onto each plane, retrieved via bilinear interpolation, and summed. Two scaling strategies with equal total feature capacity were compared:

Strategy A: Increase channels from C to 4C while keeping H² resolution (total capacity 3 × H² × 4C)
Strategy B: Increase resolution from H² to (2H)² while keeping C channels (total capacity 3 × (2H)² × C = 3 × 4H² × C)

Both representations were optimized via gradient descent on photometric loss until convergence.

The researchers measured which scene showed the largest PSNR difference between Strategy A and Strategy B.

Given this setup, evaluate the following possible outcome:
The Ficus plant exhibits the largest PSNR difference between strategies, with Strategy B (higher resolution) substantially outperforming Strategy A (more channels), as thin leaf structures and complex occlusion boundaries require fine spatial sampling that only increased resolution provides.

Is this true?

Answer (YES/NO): NO